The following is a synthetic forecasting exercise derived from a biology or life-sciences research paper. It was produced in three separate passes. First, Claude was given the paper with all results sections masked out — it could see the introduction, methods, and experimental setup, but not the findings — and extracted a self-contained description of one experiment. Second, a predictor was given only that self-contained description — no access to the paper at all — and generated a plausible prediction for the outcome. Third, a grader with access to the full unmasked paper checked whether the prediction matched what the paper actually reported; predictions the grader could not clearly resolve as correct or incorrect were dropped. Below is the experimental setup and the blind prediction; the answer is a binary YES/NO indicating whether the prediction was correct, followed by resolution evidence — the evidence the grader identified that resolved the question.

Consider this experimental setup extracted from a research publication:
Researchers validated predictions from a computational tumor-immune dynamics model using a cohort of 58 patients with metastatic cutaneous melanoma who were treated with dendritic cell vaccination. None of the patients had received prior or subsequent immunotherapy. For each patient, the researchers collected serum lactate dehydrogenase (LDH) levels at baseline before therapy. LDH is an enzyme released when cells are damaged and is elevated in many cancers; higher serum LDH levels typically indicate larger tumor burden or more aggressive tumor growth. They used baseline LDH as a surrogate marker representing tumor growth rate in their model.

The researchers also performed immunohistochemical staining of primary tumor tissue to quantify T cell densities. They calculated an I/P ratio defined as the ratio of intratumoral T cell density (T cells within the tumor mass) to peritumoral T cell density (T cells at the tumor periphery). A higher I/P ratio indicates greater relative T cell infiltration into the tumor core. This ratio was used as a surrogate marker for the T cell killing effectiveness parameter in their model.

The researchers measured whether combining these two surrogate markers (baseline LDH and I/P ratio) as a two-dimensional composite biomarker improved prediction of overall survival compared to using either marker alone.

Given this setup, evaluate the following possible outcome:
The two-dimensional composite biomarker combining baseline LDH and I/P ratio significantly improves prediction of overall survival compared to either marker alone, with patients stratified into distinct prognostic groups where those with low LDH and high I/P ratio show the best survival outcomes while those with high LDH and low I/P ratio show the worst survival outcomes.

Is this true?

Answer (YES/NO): YES